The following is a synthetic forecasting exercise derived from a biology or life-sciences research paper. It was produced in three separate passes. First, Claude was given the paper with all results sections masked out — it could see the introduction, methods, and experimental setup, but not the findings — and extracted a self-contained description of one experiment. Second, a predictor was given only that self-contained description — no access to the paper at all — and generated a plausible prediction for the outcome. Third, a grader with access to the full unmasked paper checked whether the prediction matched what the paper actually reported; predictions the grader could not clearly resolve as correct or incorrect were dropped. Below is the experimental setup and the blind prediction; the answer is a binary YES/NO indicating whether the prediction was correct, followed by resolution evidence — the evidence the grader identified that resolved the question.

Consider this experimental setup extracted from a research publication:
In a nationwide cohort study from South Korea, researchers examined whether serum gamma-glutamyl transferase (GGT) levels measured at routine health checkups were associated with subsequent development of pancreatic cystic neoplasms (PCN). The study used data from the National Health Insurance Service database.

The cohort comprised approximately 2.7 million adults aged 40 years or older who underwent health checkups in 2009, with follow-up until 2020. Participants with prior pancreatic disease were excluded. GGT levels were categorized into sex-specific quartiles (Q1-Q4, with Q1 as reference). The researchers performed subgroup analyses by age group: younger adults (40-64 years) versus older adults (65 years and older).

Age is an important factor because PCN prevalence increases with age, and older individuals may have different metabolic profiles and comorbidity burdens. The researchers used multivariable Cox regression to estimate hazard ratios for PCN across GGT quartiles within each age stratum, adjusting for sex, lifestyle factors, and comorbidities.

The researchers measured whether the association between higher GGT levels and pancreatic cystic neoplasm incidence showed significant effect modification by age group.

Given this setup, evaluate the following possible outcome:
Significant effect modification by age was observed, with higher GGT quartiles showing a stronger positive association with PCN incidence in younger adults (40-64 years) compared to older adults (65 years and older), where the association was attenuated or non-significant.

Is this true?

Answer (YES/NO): NO